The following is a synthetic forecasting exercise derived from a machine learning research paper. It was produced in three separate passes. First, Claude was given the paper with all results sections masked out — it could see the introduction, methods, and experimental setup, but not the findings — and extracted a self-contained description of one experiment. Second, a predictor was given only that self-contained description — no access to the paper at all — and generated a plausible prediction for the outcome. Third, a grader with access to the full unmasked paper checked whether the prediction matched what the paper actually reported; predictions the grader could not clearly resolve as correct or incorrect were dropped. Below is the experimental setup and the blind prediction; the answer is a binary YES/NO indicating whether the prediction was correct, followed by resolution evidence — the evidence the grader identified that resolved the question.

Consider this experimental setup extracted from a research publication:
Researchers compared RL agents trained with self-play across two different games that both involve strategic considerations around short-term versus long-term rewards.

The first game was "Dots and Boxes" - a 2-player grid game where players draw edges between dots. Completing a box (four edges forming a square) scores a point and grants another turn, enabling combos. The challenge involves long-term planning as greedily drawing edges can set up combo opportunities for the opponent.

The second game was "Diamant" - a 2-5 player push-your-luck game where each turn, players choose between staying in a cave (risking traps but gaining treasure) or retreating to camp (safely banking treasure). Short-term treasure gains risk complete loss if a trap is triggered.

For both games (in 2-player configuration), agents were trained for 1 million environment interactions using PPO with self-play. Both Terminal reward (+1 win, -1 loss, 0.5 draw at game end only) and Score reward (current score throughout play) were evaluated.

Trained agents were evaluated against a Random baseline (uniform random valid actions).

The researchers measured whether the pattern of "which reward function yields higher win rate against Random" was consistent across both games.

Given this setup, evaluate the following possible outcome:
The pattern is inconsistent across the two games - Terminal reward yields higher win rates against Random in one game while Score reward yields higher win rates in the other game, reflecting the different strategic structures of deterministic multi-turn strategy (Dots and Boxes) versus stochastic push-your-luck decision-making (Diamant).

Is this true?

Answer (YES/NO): YES